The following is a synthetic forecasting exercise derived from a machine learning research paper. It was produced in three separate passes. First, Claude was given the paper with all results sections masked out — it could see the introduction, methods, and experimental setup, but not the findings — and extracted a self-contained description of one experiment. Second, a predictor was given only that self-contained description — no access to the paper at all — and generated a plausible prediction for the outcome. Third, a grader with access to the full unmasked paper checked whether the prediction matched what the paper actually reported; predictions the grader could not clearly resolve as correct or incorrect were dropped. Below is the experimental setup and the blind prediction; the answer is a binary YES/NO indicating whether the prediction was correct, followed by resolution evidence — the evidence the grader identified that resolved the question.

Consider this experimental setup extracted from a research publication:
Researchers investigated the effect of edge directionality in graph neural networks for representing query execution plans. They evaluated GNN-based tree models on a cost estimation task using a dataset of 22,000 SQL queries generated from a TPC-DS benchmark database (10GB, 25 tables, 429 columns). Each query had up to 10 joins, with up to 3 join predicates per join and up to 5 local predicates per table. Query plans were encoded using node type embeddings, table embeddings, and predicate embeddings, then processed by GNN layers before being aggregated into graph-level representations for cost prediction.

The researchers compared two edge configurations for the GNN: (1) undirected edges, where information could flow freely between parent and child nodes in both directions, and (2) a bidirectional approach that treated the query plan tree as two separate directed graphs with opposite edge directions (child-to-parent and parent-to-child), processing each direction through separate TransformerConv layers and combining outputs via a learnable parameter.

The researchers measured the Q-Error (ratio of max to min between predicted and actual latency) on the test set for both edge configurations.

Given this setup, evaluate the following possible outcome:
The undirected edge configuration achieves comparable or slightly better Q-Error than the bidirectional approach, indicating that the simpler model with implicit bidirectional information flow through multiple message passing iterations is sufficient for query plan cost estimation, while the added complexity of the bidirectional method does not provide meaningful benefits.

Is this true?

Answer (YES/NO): NO